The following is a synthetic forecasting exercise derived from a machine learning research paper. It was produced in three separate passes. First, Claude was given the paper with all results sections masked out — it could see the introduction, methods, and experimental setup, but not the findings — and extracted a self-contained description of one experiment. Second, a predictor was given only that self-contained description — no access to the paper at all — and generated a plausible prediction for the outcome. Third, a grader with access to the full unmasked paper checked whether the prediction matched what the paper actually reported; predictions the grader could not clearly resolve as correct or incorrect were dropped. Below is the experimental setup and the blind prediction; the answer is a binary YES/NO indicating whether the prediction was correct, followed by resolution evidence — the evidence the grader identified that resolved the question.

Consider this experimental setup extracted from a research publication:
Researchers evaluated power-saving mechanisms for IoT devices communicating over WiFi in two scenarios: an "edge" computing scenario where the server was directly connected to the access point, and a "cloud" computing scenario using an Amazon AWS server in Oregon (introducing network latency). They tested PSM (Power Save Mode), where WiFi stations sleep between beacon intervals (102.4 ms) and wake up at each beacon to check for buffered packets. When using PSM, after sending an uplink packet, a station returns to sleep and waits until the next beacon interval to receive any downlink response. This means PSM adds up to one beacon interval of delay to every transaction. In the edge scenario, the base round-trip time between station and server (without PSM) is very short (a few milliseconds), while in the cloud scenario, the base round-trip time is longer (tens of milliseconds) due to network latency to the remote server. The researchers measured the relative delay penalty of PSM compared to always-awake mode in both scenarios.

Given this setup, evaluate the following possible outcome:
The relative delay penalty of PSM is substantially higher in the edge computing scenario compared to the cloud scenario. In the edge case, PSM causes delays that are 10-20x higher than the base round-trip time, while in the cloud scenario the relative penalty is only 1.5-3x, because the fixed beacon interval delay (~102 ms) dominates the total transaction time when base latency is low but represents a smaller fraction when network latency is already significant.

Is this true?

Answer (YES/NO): NO